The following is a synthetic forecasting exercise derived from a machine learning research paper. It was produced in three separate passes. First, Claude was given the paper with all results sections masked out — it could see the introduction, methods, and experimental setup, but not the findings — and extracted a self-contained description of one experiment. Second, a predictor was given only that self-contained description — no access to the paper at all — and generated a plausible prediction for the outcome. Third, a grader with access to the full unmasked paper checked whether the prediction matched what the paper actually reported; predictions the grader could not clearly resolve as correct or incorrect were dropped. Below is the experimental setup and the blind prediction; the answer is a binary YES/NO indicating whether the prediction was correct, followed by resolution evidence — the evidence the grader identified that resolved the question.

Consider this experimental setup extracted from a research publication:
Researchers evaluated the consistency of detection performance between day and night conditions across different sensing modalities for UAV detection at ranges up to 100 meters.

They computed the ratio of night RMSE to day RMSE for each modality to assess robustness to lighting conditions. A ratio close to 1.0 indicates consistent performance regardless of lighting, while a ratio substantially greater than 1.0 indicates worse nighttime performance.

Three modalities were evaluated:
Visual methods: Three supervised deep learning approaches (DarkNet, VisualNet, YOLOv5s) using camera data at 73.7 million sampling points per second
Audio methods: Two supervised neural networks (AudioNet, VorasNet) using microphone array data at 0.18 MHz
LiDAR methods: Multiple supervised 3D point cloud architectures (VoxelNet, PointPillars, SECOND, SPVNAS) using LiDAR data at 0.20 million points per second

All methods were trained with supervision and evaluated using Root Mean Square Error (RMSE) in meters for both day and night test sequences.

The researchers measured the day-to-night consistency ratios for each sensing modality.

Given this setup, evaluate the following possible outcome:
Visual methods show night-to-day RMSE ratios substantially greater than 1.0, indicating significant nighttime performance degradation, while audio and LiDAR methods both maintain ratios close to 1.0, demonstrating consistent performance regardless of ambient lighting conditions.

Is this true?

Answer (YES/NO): YES